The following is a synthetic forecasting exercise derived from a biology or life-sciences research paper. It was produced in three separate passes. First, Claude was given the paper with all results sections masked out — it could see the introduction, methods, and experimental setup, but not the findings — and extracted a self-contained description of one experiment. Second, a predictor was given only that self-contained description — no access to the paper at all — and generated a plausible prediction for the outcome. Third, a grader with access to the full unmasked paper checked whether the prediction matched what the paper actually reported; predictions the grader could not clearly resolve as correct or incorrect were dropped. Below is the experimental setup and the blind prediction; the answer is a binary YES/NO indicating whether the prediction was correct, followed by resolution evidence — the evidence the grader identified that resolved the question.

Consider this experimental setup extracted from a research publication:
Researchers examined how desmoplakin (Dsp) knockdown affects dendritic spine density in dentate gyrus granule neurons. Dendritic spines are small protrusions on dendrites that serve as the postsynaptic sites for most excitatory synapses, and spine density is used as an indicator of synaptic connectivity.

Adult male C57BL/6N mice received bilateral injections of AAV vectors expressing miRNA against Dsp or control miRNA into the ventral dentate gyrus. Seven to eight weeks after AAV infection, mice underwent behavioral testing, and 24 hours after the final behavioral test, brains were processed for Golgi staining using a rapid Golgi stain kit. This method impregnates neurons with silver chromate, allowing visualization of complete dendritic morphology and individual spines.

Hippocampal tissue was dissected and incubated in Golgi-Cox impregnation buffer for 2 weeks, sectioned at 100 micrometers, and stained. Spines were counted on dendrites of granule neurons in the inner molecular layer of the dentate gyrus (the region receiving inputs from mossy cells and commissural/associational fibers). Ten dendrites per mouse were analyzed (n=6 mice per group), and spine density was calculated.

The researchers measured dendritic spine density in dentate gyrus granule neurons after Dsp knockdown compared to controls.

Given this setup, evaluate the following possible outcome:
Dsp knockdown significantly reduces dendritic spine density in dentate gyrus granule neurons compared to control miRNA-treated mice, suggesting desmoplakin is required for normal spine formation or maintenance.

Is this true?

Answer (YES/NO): YES